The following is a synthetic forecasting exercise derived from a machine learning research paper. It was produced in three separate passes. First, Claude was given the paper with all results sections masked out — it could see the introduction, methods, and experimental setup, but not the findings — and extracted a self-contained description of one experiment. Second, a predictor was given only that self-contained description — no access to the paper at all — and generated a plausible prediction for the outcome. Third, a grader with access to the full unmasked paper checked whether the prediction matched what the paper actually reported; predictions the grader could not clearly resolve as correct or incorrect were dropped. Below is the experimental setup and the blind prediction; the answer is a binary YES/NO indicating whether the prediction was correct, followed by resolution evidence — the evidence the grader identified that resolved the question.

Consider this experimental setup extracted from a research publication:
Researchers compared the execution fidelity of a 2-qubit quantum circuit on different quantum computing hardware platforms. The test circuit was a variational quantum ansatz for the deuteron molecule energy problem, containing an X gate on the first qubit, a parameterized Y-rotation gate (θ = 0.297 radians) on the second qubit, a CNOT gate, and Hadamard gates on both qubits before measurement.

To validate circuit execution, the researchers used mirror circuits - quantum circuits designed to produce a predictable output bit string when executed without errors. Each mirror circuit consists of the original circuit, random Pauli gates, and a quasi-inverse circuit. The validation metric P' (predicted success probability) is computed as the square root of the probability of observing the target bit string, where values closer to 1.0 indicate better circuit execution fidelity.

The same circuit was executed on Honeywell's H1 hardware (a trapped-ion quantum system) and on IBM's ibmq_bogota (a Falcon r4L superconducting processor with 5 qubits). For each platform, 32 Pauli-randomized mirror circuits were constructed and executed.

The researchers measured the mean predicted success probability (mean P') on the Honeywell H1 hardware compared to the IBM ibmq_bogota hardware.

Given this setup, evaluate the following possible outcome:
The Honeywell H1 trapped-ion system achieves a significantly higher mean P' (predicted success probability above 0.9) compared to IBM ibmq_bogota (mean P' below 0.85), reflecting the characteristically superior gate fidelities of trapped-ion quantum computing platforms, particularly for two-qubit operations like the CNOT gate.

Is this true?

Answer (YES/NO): NO